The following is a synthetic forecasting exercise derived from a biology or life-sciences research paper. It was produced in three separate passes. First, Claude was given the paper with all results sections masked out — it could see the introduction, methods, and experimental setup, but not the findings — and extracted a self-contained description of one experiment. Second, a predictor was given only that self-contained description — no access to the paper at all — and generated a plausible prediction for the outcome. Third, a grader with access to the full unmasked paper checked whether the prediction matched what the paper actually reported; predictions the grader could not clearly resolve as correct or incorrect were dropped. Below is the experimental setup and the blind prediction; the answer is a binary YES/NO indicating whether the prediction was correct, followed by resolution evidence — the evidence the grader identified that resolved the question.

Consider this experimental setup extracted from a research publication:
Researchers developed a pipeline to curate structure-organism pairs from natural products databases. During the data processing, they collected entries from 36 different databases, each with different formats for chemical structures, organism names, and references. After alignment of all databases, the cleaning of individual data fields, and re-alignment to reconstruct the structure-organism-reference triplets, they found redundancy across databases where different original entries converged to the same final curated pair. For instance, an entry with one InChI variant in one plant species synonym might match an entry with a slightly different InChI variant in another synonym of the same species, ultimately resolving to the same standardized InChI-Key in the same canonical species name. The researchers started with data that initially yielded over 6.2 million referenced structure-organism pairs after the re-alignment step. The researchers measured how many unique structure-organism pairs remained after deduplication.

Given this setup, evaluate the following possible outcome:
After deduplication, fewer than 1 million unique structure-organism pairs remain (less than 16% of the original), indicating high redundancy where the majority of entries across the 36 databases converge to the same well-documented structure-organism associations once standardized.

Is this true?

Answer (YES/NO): NO